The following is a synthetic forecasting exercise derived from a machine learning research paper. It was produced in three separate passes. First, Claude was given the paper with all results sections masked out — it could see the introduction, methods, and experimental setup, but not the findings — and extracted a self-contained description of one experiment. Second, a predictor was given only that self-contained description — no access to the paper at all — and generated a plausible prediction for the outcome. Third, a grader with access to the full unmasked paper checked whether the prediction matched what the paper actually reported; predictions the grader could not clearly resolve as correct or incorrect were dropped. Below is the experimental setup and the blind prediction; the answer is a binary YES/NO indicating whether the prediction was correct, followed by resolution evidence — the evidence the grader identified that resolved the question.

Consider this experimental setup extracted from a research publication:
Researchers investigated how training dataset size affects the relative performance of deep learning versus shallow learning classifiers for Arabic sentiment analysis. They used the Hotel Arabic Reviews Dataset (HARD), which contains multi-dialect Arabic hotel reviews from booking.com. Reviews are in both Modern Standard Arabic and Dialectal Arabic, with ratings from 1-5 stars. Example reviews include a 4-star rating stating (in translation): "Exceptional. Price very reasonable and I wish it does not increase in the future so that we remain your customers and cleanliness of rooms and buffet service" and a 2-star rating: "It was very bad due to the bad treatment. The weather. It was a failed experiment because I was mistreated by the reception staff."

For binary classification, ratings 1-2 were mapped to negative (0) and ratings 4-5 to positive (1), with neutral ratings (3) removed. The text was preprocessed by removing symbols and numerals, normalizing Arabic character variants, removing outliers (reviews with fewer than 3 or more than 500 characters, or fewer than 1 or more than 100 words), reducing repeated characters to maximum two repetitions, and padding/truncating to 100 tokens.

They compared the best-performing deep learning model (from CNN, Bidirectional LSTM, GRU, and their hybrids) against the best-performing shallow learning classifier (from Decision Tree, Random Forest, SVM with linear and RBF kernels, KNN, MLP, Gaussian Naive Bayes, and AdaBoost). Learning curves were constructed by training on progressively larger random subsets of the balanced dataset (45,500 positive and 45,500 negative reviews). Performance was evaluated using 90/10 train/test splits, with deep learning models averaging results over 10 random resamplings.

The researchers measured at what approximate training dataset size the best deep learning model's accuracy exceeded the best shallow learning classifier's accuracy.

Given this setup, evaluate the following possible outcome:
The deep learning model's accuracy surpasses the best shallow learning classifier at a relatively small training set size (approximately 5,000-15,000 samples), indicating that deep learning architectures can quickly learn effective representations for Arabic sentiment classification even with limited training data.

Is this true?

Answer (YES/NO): YES